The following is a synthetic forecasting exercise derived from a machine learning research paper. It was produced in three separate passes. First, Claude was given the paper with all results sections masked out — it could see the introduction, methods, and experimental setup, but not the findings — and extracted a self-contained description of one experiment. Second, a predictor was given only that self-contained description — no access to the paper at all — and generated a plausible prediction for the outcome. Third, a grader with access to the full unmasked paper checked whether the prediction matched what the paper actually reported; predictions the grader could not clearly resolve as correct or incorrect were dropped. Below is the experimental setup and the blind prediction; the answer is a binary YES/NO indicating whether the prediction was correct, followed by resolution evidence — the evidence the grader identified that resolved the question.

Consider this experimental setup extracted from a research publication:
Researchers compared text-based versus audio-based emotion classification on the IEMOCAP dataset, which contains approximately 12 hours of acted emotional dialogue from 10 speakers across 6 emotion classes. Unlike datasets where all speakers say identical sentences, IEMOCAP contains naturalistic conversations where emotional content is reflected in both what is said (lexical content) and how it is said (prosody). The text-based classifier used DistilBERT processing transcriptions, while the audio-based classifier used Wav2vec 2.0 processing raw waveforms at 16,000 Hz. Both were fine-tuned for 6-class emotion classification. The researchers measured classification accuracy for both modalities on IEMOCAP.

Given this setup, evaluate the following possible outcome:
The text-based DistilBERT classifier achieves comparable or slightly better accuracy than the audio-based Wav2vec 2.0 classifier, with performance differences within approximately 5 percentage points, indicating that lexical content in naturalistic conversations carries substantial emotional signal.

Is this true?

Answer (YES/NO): YES